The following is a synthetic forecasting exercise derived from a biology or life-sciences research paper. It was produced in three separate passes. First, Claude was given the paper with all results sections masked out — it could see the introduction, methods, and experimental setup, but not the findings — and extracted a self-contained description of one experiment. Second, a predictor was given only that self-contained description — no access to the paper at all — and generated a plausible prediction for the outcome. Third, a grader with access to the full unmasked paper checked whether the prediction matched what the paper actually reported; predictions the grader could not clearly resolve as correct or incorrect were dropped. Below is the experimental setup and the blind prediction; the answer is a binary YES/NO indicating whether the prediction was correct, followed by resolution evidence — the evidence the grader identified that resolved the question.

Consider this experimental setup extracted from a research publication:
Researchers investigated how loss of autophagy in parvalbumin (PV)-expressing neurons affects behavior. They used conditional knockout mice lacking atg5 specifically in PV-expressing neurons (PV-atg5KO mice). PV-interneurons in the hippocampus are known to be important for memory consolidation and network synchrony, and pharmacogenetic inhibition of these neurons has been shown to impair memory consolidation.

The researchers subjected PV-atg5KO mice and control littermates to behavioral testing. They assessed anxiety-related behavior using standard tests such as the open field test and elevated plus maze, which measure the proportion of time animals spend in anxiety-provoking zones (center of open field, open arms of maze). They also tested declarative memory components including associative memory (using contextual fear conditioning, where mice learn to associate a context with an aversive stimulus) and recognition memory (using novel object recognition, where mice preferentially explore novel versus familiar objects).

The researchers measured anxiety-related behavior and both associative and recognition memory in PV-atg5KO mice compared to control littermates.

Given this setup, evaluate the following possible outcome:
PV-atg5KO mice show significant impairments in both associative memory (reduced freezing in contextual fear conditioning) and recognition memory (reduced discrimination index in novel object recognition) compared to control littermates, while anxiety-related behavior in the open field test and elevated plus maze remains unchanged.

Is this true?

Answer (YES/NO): YES